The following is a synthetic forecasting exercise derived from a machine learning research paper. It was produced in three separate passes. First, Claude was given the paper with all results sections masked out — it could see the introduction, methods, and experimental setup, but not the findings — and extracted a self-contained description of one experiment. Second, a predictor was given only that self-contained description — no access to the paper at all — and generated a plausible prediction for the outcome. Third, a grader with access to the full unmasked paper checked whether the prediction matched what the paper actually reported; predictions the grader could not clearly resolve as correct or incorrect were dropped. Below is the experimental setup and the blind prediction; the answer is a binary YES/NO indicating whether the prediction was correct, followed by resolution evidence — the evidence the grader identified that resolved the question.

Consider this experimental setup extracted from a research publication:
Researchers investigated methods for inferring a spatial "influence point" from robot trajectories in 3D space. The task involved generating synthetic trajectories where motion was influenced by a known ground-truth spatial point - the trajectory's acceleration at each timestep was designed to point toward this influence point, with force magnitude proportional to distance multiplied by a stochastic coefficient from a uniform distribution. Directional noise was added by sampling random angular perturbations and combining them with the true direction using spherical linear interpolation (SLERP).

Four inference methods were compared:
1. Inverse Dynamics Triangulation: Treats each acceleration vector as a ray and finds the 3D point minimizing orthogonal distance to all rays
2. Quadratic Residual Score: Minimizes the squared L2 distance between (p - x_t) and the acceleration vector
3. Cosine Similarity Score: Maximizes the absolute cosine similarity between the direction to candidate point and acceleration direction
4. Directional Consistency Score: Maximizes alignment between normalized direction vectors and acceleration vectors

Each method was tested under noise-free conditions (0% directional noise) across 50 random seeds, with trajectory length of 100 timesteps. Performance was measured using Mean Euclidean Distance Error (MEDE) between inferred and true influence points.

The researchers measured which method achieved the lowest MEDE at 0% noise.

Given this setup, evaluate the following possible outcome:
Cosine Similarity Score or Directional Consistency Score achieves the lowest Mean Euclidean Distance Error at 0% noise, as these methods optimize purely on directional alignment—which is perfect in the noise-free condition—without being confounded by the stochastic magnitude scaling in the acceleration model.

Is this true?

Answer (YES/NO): NO